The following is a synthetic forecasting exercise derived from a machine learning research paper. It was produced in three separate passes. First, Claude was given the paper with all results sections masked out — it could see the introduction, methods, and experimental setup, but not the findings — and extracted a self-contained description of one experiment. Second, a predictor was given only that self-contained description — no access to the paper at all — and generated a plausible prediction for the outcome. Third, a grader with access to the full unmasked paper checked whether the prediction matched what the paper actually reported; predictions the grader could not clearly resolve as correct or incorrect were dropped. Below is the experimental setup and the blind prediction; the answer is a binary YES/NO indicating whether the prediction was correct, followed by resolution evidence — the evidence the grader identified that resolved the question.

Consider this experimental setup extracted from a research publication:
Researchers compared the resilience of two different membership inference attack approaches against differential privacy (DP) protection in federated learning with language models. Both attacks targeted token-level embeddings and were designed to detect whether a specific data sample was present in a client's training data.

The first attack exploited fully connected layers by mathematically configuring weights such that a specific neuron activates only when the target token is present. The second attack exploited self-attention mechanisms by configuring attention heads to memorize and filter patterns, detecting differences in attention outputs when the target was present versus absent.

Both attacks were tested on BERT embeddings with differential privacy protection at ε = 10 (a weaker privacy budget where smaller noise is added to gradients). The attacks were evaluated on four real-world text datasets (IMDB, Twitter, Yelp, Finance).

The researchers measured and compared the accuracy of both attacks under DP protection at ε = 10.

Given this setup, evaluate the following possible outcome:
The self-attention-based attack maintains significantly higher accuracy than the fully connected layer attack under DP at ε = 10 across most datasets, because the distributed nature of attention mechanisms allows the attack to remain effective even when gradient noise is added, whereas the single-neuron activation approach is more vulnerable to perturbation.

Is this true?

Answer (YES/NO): NO